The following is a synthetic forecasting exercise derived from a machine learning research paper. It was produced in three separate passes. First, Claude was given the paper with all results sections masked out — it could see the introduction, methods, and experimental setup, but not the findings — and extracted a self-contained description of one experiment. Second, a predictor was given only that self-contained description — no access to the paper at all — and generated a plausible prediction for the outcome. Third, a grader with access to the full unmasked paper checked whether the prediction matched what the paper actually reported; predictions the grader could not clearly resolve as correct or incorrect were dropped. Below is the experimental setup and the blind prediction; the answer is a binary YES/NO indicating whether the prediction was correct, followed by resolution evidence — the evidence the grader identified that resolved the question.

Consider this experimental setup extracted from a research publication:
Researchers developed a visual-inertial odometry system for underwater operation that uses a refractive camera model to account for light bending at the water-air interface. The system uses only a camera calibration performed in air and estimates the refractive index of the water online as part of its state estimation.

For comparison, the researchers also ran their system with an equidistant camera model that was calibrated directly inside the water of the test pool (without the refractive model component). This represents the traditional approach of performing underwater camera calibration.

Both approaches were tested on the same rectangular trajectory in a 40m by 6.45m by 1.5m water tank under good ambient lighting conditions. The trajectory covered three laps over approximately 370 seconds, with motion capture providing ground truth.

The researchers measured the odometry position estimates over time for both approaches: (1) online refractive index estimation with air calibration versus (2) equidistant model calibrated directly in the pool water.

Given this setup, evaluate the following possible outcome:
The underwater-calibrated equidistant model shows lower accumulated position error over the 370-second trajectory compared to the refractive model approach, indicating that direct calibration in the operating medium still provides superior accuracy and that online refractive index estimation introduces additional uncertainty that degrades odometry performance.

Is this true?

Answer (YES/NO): NO